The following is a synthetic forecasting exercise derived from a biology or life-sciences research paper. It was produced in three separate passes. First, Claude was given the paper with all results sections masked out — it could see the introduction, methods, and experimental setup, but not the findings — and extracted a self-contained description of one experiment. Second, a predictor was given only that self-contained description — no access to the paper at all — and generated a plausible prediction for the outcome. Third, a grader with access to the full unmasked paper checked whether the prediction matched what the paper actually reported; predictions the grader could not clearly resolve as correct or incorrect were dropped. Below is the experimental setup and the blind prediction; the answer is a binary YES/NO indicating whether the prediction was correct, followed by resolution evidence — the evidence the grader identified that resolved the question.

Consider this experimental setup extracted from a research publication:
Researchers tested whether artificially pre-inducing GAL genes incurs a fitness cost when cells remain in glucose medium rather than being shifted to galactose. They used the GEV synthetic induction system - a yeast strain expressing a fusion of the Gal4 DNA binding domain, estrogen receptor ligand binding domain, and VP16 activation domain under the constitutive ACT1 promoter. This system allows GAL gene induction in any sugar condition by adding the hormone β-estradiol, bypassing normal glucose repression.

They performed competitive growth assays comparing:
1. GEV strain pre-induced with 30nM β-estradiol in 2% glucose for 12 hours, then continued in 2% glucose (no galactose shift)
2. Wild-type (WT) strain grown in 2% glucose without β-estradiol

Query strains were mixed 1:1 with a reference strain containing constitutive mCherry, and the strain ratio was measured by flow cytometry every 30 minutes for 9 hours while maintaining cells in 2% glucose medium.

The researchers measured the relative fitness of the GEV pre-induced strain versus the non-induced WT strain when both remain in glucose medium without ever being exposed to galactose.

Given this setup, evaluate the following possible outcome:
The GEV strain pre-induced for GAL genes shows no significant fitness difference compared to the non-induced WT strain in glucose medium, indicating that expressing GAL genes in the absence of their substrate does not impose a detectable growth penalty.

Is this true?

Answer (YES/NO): NO